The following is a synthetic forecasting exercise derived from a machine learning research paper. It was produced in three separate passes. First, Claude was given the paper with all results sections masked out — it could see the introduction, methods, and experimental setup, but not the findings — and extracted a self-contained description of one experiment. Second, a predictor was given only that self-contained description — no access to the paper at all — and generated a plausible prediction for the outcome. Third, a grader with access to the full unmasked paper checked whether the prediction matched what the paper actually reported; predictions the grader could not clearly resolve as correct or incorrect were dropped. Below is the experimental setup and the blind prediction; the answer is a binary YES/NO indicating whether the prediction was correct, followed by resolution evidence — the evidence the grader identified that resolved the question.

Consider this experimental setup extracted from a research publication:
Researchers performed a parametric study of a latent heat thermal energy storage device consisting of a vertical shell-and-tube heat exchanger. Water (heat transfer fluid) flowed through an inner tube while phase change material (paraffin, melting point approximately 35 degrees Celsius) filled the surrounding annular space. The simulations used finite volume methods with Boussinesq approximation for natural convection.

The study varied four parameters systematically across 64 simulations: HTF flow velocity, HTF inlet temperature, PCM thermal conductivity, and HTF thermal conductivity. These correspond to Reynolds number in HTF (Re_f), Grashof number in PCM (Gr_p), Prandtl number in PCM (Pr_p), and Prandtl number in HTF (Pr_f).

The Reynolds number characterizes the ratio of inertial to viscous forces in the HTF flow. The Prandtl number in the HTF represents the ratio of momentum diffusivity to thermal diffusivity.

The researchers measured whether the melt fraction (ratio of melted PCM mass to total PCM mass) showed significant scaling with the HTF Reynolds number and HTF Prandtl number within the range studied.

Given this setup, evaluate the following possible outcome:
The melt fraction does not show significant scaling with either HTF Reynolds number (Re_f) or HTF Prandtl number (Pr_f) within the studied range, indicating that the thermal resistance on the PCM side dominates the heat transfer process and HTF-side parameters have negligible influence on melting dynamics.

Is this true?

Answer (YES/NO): YES